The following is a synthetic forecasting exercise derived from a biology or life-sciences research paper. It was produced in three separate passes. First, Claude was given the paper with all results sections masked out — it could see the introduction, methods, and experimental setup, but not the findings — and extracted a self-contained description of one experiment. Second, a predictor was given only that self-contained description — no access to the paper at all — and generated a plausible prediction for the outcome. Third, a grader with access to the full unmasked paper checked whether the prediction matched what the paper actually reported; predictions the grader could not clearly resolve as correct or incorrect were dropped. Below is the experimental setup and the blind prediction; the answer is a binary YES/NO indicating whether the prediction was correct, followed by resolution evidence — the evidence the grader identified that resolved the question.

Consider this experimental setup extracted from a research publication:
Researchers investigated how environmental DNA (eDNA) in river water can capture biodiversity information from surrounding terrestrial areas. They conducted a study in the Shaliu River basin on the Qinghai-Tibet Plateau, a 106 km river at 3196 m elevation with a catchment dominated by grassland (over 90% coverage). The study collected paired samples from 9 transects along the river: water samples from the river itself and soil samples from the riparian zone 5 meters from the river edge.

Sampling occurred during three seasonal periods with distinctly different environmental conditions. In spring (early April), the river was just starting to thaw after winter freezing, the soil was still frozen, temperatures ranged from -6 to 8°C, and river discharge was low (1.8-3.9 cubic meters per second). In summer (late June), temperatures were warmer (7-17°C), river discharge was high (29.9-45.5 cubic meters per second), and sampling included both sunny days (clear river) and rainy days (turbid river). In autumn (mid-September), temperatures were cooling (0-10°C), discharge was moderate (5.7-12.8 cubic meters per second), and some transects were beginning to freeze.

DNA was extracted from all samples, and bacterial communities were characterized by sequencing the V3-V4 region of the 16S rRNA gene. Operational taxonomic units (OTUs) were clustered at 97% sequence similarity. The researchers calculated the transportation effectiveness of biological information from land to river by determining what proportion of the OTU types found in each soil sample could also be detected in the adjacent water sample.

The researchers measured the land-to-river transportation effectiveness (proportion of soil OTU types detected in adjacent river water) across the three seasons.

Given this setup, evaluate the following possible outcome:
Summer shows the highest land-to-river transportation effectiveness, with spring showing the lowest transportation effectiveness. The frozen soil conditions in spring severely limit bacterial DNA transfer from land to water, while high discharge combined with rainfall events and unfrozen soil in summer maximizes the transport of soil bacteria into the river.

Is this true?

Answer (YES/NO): YES